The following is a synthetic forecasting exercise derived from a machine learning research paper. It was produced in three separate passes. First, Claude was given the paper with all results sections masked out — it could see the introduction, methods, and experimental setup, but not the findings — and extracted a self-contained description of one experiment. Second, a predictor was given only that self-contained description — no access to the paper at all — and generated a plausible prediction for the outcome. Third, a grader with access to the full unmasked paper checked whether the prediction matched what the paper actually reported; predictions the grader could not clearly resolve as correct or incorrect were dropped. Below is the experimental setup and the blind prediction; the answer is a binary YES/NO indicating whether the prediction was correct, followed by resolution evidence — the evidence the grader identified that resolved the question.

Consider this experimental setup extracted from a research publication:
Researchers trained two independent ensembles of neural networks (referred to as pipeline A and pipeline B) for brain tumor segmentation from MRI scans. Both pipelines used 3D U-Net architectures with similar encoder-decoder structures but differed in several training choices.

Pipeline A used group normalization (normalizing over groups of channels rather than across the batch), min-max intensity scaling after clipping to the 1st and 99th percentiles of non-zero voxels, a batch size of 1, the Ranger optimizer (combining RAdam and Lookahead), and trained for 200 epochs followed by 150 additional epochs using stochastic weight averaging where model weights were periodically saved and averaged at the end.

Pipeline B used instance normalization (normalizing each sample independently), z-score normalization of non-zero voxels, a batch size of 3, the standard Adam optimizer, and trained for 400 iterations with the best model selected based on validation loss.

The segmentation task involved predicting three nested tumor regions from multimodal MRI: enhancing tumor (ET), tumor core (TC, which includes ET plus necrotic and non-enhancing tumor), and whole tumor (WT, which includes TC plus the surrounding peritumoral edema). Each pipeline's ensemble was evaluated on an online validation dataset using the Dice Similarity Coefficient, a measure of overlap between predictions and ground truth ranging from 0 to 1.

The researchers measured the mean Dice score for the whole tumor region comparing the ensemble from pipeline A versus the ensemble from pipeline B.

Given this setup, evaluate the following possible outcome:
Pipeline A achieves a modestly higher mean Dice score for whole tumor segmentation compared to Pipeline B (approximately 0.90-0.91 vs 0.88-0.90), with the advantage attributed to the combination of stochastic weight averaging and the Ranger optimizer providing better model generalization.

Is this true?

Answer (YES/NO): NO